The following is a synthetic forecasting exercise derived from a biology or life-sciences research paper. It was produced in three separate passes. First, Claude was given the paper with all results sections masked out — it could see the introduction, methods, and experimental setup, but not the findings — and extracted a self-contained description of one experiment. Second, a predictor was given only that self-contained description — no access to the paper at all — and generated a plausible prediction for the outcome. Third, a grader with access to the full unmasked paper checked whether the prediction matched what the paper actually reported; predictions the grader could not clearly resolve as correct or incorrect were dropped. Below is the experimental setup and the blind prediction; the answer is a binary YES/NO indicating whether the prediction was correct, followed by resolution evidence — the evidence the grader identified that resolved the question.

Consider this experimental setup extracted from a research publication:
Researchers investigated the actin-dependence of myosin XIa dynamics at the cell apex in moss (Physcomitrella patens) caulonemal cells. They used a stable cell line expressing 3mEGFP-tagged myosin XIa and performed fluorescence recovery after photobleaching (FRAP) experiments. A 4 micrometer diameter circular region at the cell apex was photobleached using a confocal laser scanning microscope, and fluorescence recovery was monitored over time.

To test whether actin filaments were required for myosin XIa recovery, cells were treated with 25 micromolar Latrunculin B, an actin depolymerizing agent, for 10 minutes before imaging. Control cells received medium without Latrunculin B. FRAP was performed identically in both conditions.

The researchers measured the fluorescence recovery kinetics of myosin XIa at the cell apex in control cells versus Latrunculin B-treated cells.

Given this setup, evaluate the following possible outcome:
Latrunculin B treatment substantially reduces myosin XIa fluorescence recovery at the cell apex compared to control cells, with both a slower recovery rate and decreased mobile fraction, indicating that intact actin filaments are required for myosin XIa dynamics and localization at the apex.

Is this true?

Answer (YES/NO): YES